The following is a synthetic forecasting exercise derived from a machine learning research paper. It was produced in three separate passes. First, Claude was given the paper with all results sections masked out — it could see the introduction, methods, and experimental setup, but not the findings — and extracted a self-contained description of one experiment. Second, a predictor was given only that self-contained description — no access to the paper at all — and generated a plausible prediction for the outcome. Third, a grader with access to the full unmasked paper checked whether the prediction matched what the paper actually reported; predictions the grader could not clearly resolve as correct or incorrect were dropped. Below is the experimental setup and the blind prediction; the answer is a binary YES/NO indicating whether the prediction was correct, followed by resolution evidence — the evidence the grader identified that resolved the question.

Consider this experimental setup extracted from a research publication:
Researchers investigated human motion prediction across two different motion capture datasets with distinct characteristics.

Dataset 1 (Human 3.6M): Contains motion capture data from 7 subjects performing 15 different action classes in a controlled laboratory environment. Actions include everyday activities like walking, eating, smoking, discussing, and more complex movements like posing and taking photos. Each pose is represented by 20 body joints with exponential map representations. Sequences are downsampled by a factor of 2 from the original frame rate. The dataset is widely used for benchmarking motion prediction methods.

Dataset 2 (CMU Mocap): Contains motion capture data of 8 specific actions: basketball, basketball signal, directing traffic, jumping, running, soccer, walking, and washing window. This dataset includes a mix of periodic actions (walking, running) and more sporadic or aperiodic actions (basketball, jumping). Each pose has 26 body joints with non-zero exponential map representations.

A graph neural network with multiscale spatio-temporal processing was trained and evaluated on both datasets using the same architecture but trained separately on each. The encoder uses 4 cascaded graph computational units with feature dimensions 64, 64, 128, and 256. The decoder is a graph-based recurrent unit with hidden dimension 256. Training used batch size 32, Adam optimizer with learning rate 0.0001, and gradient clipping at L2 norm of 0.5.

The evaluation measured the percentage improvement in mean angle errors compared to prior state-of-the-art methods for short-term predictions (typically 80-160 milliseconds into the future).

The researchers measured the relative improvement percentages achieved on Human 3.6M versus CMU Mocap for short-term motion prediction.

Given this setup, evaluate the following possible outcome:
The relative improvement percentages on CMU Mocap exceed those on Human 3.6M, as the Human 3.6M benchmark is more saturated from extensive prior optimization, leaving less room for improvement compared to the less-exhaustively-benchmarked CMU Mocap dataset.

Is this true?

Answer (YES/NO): YES